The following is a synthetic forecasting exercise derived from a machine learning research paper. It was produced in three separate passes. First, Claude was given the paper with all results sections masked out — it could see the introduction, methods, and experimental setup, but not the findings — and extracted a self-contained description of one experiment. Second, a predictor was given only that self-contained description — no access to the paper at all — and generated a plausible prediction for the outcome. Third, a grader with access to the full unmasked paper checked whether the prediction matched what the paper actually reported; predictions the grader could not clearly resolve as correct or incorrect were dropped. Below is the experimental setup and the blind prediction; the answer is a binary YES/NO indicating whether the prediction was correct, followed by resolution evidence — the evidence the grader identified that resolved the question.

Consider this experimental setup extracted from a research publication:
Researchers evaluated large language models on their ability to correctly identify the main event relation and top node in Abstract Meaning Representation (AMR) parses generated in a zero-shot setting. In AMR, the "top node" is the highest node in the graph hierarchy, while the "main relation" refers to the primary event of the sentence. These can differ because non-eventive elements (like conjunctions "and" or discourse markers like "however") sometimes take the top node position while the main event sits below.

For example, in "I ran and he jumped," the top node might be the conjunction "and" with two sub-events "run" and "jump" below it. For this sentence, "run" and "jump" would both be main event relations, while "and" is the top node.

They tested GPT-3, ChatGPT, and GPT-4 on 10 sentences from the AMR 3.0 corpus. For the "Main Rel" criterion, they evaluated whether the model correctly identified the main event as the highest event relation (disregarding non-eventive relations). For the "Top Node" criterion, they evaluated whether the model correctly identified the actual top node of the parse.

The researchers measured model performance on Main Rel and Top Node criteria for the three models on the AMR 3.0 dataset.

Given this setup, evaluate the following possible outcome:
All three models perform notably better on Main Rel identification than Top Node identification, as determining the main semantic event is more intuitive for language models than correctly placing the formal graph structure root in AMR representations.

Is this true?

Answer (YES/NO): YES